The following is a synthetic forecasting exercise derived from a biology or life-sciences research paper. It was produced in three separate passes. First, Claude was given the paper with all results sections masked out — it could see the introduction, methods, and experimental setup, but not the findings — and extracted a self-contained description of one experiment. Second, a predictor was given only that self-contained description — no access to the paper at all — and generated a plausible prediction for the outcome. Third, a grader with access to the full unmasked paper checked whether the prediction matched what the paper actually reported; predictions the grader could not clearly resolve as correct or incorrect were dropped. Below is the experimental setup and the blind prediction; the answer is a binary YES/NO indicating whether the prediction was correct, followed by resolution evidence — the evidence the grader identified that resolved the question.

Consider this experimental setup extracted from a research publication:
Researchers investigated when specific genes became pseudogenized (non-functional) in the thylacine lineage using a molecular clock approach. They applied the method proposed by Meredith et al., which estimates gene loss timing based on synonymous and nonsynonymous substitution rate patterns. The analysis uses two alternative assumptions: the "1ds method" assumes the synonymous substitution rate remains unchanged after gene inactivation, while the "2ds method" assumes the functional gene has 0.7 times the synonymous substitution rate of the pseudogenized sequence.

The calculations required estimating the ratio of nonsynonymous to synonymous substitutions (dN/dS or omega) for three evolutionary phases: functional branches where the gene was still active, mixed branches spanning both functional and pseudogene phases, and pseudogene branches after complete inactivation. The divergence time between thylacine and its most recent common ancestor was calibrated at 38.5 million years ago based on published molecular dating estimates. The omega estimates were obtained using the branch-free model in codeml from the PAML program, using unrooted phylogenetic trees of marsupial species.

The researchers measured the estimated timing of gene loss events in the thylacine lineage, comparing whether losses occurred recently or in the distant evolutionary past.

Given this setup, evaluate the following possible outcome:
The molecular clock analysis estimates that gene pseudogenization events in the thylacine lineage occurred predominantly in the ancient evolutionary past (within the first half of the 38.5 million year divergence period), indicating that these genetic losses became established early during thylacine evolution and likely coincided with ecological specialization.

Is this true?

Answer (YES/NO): NO